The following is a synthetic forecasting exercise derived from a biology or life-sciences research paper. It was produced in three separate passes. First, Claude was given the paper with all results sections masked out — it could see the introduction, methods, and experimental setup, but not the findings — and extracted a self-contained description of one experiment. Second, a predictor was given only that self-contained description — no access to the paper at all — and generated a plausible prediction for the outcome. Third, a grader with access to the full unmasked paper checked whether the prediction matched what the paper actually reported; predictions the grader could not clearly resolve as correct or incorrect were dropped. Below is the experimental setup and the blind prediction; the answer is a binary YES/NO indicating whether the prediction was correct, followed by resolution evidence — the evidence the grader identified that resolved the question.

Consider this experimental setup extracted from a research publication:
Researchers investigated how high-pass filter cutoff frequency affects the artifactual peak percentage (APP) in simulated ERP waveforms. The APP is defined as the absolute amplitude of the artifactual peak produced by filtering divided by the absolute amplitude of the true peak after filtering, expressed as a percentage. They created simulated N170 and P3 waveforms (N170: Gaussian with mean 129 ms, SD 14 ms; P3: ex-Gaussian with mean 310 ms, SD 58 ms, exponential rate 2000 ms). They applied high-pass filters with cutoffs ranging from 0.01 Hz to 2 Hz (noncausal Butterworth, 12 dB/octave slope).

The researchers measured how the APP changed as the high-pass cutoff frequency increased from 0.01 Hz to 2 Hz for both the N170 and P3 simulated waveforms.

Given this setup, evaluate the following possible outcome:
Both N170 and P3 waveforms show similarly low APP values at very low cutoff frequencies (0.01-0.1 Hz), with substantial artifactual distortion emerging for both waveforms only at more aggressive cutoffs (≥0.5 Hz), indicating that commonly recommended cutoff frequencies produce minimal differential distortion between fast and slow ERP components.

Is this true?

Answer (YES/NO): NO